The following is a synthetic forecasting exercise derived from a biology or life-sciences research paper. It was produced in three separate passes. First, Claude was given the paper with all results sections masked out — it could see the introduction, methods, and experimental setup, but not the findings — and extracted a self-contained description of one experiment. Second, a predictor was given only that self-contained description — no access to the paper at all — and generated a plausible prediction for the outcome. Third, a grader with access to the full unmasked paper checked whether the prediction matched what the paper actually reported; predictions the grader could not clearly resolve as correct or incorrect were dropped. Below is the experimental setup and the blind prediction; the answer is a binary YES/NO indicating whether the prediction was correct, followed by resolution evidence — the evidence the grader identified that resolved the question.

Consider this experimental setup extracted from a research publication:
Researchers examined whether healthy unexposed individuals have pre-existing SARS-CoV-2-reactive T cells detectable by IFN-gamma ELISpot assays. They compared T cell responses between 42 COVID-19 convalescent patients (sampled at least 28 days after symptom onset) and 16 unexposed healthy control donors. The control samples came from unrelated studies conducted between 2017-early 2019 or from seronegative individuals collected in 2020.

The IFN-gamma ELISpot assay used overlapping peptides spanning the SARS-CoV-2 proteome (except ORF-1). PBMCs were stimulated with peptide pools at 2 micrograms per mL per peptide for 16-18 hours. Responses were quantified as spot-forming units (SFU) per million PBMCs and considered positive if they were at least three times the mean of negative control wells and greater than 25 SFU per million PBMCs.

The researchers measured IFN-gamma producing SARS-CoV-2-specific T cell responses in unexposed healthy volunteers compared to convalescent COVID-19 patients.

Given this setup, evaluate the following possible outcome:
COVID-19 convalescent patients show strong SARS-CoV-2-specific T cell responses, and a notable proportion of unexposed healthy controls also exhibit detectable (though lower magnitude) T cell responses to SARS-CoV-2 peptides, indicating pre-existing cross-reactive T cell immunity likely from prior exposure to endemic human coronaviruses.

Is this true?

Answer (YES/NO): NO